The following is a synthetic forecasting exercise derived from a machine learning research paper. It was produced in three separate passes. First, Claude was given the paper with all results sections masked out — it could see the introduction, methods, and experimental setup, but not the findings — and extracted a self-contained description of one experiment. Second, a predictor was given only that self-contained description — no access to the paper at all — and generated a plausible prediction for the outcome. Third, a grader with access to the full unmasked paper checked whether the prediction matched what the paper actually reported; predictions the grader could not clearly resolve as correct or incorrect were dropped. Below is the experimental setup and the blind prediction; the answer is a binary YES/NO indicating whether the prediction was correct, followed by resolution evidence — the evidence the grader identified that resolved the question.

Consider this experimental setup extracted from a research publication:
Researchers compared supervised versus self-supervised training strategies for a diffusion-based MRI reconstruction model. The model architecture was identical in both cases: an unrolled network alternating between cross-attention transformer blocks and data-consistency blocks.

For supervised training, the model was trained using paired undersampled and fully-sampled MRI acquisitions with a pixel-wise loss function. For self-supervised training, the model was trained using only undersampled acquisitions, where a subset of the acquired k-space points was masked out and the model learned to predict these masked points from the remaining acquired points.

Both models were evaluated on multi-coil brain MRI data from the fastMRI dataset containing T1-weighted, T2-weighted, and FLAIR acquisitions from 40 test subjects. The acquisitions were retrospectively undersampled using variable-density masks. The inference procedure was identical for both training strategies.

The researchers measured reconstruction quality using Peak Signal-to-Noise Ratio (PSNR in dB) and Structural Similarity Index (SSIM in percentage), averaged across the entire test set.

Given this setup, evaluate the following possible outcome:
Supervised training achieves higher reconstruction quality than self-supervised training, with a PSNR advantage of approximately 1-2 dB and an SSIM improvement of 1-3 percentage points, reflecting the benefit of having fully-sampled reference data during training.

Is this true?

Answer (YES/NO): NO